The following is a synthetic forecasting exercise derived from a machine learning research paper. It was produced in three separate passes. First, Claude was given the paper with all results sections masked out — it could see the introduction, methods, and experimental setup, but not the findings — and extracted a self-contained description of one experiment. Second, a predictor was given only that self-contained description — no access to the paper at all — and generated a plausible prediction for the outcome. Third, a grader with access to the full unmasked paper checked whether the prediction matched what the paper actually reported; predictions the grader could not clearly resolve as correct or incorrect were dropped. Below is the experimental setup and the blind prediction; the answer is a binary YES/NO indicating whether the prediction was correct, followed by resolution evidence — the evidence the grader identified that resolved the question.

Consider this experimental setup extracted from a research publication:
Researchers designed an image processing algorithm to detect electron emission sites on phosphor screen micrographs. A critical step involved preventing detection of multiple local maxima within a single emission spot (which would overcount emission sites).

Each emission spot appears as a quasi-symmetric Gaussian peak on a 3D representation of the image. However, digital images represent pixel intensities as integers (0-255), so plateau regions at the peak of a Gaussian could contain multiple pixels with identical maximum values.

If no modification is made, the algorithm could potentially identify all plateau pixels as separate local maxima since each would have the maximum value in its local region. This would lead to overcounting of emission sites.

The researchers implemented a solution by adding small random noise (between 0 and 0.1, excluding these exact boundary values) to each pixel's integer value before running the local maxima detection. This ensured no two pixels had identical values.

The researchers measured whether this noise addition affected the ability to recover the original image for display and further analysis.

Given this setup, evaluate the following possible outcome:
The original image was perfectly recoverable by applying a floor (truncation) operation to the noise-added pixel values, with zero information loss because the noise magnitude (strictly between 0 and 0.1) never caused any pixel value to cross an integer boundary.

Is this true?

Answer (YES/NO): NO